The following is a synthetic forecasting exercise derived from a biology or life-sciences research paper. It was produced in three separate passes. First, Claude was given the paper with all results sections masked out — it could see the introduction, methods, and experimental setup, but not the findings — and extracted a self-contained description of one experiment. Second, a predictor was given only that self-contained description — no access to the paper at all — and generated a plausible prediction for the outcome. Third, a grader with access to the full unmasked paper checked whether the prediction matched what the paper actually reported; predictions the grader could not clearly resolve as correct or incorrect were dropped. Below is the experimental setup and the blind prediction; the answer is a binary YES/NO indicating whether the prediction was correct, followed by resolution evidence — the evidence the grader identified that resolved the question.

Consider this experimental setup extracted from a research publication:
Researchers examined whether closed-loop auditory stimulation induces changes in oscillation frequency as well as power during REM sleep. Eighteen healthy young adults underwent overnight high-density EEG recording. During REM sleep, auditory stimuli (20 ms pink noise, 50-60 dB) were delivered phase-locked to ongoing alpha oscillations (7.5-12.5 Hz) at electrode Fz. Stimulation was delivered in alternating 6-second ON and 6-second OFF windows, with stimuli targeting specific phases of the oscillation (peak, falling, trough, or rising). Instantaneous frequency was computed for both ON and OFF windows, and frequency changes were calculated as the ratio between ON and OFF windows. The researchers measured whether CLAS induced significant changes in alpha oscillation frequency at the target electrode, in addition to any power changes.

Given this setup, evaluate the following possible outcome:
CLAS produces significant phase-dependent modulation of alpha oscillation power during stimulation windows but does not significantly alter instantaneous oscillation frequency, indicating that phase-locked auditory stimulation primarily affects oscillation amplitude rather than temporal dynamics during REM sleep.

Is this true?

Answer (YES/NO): NO